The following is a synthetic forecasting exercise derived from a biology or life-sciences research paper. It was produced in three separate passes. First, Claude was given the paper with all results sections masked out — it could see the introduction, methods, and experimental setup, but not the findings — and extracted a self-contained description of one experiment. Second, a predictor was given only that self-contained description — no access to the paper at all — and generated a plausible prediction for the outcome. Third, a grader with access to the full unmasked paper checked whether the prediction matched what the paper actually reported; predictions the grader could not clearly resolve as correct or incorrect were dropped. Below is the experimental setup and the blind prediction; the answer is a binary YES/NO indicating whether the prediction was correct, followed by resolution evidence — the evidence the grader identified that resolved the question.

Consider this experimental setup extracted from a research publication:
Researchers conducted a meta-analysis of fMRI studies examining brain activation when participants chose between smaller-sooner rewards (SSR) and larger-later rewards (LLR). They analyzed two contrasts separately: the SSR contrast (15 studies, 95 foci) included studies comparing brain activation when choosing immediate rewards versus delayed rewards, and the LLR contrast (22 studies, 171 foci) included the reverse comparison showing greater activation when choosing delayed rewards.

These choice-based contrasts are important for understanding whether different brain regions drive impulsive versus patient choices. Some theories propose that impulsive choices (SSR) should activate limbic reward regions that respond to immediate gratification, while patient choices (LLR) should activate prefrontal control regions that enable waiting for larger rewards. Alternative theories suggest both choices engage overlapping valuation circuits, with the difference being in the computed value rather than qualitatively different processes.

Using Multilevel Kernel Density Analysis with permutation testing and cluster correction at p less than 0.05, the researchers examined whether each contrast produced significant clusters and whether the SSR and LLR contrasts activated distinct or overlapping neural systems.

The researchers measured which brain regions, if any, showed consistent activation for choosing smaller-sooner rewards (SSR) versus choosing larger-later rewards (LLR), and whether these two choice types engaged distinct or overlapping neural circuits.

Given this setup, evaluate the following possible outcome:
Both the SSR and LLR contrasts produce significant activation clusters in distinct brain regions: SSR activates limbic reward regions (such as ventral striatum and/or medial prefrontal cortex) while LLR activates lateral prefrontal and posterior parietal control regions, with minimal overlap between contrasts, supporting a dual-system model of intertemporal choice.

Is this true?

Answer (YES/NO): NO